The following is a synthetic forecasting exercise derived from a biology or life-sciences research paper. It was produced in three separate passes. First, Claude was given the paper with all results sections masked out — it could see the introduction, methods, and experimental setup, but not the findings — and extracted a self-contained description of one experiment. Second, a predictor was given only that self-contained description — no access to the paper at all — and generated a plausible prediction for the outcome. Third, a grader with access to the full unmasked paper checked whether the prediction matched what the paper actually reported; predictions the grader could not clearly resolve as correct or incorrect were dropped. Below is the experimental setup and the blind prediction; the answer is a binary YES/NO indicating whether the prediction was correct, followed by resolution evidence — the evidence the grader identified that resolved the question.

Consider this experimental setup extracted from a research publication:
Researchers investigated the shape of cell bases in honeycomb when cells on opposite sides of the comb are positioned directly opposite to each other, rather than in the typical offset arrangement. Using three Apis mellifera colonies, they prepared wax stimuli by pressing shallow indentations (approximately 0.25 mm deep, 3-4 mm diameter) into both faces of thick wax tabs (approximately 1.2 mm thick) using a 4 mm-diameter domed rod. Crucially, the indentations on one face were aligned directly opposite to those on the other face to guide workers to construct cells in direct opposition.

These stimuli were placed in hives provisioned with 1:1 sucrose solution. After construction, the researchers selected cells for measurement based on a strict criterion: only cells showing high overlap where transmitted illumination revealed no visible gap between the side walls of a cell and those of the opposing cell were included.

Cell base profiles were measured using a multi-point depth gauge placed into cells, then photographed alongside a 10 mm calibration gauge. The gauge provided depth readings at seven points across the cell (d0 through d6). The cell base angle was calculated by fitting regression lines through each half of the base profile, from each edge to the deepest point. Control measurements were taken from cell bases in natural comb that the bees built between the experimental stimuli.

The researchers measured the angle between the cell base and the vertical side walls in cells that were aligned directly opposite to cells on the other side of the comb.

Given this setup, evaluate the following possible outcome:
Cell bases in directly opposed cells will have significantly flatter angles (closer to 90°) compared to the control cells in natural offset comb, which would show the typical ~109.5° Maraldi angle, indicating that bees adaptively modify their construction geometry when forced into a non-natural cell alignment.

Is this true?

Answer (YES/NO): NO